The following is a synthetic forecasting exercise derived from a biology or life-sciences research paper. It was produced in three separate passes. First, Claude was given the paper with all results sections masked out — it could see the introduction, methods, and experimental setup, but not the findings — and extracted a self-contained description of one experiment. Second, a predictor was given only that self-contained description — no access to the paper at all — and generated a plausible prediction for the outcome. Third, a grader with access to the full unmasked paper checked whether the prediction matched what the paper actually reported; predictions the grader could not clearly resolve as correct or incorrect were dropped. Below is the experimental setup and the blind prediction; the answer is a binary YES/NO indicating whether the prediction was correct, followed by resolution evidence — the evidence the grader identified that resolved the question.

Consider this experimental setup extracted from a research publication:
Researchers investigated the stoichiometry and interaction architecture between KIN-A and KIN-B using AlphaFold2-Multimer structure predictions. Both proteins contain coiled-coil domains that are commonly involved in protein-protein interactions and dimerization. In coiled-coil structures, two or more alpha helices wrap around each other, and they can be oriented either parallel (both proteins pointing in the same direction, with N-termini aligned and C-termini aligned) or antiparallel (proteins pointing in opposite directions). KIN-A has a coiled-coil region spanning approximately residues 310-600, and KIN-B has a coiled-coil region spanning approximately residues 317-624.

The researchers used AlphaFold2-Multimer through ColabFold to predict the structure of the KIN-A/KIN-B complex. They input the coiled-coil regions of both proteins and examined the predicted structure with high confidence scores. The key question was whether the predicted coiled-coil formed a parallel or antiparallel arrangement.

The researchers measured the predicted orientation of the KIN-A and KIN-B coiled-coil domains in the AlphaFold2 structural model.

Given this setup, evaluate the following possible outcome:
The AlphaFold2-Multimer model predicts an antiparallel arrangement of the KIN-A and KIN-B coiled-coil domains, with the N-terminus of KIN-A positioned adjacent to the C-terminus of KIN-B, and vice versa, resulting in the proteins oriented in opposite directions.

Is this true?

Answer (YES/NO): NO